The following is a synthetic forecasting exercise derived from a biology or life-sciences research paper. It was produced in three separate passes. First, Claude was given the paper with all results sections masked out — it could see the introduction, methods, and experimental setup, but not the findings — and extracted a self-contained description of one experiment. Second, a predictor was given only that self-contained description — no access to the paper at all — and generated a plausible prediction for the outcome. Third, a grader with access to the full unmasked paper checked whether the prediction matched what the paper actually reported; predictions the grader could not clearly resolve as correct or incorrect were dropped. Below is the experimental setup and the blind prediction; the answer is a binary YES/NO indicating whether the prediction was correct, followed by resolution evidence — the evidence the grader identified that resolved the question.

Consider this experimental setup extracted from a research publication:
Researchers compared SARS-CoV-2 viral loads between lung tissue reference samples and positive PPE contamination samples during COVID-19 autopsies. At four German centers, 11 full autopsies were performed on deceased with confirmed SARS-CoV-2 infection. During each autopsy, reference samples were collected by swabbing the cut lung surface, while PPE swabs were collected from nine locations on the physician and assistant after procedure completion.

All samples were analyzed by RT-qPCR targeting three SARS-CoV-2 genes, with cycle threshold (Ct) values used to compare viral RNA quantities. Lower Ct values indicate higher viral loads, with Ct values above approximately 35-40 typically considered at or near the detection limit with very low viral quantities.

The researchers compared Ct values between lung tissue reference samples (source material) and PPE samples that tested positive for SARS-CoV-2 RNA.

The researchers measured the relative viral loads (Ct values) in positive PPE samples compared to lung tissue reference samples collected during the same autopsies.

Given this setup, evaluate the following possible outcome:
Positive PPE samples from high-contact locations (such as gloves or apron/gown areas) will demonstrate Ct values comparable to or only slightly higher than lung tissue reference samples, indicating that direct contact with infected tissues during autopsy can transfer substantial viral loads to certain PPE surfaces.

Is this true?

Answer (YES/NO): NO